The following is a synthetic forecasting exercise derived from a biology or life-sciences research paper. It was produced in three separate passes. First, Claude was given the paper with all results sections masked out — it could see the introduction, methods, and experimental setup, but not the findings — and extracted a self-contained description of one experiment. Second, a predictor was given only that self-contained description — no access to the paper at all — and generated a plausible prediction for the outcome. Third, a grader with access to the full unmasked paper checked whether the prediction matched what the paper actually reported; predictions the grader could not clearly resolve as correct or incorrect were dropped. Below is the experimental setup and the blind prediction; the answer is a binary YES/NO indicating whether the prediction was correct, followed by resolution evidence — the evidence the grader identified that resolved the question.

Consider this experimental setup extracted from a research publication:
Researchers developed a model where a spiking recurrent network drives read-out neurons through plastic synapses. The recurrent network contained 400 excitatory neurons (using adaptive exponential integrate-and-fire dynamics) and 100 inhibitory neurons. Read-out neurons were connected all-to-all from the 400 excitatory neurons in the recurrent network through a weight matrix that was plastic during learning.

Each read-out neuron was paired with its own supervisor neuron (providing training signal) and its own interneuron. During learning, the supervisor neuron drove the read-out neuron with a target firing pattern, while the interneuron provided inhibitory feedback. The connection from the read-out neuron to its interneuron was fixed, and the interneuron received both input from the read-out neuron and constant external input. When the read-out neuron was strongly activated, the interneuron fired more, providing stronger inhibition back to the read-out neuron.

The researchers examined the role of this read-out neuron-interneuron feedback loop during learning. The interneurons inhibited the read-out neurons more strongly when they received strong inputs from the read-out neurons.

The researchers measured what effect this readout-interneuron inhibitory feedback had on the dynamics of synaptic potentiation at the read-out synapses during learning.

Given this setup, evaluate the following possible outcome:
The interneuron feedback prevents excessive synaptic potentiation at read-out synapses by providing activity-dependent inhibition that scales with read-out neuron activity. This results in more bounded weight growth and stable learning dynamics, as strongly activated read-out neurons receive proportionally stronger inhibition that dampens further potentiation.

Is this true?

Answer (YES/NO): YES